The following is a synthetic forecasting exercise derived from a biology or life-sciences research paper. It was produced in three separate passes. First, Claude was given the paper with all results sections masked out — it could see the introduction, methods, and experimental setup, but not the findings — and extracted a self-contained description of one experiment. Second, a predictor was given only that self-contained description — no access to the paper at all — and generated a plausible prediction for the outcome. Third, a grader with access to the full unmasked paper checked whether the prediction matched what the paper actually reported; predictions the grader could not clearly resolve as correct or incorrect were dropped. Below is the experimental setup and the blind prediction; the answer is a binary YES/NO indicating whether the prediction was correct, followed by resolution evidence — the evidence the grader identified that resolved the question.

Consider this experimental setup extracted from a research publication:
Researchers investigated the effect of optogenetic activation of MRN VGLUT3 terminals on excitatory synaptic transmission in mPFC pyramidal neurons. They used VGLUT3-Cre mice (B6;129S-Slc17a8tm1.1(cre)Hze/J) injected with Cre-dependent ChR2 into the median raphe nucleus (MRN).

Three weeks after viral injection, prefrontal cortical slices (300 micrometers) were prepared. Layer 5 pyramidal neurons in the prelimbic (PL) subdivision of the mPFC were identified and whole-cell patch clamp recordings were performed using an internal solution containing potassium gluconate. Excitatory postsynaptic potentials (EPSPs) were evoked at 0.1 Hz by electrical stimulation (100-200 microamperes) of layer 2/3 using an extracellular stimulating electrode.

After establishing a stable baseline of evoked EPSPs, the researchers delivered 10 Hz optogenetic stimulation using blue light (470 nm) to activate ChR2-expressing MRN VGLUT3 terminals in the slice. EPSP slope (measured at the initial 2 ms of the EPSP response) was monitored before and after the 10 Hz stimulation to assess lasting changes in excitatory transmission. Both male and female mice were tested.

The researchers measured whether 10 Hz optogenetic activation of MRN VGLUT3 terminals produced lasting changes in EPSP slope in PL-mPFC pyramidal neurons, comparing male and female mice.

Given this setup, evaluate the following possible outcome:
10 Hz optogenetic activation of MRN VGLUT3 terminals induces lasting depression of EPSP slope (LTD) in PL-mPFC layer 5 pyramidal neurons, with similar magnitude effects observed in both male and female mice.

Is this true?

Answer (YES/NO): NO